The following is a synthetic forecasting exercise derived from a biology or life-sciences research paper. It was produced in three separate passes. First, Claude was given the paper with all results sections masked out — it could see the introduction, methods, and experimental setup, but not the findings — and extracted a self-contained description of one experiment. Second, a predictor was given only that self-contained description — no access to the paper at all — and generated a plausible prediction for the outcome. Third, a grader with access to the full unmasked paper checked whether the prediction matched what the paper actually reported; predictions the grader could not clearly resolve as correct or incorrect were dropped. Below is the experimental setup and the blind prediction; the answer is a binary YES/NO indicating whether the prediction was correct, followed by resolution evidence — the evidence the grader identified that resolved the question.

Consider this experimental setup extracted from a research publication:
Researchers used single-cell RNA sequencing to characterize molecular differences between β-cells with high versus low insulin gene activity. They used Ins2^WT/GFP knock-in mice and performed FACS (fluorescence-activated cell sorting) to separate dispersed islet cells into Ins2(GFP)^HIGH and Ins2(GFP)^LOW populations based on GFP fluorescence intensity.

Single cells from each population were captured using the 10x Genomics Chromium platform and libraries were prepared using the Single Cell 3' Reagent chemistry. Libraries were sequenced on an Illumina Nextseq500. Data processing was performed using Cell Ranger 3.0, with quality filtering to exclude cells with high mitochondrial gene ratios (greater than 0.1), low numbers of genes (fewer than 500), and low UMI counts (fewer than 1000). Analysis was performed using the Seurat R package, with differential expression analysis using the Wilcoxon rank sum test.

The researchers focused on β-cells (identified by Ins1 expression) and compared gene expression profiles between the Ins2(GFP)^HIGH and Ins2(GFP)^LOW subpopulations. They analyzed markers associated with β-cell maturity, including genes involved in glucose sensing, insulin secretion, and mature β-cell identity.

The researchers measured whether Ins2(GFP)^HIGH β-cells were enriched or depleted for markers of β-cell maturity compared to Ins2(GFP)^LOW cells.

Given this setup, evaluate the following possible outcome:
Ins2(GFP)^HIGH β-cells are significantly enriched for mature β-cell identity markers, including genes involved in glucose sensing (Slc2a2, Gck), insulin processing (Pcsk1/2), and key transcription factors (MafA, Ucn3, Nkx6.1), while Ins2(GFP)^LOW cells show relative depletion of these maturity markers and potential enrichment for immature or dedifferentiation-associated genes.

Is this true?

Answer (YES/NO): YES